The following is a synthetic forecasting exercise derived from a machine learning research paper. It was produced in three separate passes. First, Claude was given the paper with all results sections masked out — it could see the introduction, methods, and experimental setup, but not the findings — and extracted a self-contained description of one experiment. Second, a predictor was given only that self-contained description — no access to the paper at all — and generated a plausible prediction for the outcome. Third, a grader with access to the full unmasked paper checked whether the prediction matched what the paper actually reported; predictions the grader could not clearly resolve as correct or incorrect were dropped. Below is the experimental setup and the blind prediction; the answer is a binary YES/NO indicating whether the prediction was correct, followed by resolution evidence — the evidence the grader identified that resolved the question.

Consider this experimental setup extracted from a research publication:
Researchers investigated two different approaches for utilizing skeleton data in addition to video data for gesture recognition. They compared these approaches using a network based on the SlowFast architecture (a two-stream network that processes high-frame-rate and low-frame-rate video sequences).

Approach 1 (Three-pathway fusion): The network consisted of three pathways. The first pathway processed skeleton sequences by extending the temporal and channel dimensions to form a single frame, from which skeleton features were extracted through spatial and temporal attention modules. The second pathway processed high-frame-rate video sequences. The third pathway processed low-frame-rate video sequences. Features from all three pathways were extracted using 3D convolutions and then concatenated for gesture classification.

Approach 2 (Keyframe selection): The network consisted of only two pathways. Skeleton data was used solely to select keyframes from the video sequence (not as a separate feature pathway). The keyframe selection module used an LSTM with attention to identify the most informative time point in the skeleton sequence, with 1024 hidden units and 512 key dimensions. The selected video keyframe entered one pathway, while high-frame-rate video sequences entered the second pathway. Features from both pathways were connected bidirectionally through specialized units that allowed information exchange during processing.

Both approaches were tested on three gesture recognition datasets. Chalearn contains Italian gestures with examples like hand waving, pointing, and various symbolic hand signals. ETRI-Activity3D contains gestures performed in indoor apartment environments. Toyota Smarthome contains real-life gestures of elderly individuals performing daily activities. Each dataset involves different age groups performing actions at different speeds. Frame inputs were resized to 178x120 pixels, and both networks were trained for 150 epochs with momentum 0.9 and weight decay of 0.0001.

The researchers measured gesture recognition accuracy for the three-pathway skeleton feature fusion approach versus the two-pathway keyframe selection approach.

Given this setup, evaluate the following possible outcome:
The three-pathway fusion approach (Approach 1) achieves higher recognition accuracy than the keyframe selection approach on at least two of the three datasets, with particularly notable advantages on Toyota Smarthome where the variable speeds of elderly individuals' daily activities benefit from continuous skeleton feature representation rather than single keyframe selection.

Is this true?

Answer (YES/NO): NO